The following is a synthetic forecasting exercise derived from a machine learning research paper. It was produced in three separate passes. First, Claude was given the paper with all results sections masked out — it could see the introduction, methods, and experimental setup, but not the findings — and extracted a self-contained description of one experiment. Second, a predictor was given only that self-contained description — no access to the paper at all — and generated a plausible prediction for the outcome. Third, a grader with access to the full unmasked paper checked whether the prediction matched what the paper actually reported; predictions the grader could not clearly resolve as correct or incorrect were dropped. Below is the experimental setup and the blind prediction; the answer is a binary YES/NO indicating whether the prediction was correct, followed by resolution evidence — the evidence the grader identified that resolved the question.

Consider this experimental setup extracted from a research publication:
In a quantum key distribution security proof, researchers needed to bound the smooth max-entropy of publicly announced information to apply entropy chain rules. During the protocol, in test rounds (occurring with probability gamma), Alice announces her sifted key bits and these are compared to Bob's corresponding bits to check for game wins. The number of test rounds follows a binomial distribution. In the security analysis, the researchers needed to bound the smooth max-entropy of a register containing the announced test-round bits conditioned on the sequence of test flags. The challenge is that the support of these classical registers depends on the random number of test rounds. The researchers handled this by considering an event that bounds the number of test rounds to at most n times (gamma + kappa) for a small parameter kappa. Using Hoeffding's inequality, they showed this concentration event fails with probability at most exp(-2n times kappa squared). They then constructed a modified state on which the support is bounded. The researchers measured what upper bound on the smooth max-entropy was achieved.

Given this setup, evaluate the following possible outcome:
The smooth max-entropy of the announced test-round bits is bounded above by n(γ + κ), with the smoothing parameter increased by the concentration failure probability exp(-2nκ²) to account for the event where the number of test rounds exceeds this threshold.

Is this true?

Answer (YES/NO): NO